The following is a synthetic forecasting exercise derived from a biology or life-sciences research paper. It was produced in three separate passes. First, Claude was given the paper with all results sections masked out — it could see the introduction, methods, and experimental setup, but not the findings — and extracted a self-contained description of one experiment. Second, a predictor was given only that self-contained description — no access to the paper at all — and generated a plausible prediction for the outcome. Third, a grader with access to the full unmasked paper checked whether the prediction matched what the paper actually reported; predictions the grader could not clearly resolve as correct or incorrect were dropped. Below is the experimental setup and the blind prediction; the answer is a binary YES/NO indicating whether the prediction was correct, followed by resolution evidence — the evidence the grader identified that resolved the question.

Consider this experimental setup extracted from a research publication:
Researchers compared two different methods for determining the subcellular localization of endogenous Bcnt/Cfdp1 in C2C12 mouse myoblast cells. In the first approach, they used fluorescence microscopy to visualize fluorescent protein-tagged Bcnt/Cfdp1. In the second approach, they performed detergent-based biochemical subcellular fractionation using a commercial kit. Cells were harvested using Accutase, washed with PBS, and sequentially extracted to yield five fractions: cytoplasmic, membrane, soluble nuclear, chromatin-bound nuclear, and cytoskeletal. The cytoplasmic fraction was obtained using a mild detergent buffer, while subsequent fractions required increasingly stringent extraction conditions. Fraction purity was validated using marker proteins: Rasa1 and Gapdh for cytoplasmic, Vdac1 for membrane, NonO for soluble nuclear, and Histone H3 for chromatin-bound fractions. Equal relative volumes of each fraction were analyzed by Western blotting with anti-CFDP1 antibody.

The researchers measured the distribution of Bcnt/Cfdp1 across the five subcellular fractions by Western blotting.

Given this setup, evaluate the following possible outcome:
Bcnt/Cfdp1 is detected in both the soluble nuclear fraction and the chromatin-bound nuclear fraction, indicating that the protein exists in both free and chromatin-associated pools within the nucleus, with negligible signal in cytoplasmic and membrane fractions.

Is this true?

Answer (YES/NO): NO